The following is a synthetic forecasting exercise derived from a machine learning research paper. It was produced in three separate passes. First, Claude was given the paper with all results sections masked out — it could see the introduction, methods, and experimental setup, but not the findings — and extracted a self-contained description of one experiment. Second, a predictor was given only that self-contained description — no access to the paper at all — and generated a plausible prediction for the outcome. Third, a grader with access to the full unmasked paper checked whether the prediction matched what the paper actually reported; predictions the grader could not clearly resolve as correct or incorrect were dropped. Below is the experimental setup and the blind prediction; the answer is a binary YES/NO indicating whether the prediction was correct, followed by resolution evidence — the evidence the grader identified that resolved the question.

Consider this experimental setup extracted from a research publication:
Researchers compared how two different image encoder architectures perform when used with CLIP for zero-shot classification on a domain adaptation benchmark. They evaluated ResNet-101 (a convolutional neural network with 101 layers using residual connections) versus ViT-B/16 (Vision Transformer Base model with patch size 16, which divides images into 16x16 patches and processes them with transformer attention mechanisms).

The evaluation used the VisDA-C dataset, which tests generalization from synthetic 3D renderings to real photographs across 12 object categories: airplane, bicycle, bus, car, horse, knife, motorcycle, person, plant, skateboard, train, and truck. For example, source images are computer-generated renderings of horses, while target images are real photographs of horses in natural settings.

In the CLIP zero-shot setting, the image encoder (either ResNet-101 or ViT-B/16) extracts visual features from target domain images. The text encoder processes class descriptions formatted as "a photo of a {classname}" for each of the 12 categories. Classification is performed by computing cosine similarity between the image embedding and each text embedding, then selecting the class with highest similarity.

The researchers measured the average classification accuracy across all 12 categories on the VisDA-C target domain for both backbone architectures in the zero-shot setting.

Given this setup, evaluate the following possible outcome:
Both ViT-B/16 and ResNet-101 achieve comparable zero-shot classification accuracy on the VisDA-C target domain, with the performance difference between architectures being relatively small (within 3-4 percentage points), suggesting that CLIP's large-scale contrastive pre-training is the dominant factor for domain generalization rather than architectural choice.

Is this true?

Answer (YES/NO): YES